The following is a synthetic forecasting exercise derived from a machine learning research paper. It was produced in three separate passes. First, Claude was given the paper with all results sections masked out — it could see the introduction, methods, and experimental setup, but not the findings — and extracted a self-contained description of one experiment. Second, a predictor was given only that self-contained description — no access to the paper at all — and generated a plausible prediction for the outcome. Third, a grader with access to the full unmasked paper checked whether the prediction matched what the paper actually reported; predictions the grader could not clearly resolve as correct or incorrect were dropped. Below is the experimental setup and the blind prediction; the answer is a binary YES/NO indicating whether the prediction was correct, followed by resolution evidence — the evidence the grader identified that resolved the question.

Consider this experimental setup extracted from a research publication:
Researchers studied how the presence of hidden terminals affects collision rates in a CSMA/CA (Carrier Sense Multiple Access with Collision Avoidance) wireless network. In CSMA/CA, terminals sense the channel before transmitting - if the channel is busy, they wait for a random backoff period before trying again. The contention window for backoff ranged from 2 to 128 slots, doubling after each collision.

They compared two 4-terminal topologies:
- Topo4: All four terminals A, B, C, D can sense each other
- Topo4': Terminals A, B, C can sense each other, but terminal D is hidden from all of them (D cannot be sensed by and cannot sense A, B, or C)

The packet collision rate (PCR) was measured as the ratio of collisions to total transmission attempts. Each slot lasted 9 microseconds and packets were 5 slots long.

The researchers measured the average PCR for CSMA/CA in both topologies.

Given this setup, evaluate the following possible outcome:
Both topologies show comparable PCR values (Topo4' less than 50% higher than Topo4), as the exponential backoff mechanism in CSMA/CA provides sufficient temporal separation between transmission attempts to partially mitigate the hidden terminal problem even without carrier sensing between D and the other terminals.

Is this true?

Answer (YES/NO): NO